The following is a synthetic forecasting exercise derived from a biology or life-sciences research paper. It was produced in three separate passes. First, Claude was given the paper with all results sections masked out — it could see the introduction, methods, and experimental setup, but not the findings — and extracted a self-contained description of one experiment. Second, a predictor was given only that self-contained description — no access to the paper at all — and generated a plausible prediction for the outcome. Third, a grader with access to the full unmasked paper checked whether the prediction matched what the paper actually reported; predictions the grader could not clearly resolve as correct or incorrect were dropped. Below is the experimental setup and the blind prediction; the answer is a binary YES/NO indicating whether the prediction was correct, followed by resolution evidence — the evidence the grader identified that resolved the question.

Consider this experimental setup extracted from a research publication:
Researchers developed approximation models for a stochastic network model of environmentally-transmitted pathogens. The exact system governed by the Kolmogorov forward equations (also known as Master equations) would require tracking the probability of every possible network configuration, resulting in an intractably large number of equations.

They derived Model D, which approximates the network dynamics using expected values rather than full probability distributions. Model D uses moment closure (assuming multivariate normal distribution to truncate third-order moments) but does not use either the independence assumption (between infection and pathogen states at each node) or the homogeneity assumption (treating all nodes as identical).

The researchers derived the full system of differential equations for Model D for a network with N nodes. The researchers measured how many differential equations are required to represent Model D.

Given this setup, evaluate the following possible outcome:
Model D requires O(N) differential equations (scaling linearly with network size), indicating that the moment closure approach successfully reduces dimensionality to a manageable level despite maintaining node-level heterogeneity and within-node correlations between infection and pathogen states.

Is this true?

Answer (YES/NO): YES